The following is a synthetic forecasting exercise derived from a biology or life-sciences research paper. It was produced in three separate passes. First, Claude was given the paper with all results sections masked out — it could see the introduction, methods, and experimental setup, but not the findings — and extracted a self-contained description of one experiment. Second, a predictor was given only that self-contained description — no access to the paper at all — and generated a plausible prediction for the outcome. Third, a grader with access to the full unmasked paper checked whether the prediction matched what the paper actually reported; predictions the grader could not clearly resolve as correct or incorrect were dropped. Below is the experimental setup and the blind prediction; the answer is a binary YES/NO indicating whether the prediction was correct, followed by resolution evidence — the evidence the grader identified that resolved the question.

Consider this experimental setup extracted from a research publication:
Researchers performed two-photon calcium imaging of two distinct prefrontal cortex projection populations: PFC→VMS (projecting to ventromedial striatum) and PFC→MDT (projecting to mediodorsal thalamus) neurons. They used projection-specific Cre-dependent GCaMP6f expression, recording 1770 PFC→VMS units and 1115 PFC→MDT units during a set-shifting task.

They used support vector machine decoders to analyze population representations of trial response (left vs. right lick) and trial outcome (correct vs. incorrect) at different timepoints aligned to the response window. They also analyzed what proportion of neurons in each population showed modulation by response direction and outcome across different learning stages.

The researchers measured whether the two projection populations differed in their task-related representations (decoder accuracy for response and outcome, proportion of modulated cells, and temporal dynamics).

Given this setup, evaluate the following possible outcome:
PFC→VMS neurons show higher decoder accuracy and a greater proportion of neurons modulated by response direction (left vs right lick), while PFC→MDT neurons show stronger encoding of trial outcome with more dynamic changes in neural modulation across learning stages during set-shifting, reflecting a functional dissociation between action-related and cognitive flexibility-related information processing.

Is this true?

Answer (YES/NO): NO